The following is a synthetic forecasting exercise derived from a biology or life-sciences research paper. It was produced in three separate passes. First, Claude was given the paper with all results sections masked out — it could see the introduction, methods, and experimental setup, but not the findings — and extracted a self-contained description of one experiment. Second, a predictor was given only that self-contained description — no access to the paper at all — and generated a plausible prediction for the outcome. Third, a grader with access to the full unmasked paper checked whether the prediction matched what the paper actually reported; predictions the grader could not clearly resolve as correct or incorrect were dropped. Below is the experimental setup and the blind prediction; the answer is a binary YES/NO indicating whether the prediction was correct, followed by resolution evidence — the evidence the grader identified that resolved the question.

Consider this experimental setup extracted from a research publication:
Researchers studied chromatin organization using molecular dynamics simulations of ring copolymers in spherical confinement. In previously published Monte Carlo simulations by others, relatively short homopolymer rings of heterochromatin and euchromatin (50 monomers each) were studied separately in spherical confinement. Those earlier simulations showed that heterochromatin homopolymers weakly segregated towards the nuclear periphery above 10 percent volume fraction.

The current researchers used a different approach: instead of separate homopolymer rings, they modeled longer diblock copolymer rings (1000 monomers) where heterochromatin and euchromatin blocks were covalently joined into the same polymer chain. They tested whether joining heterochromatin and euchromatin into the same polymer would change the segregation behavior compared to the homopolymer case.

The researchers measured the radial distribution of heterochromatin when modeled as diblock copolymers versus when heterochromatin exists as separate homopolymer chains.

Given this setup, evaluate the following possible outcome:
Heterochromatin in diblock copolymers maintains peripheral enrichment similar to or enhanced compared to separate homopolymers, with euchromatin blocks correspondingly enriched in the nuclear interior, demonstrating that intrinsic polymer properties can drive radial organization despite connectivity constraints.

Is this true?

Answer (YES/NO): NO